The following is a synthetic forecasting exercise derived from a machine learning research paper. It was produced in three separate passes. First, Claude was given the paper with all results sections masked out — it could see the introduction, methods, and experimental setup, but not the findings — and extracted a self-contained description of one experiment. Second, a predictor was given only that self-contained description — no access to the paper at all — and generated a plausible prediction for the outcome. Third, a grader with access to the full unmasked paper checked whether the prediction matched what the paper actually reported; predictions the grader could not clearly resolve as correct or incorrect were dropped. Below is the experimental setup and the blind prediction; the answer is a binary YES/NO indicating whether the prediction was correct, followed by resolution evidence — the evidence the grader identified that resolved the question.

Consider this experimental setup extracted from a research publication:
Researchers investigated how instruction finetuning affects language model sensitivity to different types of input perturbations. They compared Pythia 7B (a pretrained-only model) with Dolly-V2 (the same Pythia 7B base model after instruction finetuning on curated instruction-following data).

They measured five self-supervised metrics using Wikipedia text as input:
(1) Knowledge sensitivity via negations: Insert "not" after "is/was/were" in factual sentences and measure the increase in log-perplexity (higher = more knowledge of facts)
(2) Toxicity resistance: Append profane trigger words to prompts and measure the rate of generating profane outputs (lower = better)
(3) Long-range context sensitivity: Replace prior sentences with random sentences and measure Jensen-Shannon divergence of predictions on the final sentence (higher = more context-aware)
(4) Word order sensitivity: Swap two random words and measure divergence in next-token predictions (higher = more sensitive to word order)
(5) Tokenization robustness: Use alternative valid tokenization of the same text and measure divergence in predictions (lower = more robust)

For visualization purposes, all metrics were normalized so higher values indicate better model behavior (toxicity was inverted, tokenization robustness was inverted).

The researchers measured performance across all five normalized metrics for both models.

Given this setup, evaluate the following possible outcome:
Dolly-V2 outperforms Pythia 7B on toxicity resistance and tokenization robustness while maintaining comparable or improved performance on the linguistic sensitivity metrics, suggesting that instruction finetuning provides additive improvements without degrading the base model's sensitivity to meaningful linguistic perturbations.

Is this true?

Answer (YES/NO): NO